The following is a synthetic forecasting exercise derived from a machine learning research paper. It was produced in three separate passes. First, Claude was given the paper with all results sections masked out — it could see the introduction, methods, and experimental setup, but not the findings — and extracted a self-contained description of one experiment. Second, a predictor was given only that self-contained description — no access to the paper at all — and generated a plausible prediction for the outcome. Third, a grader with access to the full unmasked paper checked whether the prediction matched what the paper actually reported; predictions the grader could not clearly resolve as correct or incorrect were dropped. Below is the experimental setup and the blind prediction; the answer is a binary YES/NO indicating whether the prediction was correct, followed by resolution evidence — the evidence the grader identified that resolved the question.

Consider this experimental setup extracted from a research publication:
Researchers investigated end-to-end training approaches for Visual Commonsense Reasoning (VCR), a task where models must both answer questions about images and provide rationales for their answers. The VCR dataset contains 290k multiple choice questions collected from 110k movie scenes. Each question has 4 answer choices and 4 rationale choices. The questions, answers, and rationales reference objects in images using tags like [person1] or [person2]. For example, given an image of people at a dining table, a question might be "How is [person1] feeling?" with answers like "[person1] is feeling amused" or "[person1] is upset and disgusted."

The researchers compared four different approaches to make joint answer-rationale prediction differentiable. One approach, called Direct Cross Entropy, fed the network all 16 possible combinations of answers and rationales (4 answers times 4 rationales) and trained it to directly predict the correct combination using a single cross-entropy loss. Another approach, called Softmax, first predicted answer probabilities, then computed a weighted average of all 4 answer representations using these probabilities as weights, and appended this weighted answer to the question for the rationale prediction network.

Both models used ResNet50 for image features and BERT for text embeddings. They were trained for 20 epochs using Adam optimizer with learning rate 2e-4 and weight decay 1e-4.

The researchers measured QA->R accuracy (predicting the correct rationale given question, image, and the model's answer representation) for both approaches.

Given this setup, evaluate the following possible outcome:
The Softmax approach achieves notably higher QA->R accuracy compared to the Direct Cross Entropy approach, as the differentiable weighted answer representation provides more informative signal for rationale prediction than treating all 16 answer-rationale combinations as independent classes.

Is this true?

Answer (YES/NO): YES